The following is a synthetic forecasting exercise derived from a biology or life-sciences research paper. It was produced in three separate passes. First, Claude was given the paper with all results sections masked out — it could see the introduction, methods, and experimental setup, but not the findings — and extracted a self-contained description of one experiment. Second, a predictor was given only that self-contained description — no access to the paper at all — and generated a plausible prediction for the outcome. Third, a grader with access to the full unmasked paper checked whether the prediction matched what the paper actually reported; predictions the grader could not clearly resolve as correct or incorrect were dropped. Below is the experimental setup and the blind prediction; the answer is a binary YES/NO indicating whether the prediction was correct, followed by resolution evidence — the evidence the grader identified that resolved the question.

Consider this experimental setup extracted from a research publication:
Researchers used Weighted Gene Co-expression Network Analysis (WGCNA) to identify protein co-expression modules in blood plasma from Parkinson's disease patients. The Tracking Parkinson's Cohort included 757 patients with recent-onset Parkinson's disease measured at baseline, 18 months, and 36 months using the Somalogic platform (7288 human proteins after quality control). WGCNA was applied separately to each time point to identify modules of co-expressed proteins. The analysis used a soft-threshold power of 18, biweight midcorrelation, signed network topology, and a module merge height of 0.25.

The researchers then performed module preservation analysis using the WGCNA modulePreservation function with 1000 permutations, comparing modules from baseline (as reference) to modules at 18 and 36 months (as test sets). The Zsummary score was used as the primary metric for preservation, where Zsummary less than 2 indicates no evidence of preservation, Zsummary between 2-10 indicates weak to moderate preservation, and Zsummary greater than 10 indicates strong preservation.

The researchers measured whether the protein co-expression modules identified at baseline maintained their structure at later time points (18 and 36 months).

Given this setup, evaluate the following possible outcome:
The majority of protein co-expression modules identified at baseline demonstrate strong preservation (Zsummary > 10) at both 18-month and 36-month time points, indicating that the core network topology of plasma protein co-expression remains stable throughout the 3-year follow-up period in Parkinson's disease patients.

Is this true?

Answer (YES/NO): NO